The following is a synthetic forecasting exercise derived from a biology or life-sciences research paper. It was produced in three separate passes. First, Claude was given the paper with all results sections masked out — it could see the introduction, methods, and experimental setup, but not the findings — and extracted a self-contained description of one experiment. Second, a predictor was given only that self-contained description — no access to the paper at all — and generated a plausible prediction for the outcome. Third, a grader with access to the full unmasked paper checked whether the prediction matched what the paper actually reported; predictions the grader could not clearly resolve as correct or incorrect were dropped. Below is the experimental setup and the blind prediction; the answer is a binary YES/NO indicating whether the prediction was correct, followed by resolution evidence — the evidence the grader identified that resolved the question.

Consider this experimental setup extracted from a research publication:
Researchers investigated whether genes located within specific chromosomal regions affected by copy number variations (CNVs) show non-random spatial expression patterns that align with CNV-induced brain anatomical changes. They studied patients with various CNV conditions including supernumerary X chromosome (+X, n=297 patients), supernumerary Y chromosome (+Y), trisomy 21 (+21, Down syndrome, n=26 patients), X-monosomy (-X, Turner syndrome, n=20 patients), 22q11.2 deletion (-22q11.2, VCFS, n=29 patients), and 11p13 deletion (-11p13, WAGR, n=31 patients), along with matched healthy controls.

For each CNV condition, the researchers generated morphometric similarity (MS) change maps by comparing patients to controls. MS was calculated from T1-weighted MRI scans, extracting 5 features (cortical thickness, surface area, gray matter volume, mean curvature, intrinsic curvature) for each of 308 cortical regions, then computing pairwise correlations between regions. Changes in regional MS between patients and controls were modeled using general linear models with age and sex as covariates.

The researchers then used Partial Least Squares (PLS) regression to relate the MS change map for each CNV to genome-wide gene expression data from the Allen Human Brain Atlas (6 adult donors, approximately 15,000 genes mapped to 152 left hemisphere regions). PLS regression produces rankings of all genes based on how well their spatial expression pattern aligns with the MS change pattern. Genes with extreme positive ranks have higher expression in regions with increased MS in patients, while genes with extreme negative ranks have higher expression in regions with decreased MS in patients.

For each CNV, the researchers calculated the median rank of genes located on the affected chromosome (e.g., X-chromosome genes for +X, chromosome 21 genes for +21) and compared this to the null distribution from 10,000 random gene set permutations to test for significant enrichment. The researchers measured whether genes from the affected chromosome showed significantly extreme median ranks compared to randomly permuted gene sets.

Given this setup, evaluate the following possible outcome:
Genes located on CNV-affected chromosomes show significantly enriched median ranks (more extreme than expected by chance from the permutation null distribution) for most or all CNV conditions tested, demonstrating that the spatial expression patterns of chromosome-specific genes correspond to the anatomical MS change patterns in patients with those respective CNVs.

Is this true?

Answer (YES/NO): YES